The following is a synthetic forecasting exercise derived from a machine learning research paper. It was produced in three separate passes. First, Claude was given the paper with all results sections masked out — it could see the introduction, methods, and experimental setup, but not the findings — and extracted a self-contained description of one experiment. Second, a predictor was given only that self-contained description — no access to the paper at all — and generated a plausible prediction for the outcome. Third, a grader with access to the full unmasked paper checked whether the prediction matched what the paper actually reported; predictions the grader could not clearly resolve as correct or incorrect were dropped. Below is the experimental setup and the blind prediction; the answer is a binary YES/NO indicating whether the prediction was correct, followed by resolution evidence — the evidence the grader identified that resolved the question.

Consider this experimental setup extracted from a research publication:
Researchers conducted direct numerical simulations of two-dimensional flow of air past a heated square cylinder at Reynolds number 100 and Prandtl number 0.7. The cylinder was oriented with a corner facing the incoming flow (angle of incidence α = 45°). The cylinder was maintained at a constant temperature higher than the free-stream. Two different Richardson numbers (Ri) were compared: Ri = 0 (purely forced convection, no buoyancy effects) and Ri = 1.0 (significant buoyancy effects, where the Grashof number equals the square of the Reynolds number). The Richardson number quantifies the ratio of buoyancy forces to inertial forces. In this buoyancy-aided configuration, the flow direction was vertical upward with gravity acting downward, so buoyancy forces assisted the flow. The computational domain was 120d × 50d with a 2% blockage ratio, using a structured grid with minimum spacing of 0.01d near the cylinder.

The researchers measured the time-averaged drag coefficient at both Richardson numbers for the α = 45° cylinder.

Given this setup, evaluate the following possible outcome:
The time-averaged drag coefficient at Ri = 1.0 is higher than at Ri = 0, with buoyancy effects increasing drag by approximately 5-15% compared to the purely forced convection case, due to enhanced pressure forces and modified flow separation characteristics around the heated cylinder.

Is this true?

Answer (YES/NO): NO